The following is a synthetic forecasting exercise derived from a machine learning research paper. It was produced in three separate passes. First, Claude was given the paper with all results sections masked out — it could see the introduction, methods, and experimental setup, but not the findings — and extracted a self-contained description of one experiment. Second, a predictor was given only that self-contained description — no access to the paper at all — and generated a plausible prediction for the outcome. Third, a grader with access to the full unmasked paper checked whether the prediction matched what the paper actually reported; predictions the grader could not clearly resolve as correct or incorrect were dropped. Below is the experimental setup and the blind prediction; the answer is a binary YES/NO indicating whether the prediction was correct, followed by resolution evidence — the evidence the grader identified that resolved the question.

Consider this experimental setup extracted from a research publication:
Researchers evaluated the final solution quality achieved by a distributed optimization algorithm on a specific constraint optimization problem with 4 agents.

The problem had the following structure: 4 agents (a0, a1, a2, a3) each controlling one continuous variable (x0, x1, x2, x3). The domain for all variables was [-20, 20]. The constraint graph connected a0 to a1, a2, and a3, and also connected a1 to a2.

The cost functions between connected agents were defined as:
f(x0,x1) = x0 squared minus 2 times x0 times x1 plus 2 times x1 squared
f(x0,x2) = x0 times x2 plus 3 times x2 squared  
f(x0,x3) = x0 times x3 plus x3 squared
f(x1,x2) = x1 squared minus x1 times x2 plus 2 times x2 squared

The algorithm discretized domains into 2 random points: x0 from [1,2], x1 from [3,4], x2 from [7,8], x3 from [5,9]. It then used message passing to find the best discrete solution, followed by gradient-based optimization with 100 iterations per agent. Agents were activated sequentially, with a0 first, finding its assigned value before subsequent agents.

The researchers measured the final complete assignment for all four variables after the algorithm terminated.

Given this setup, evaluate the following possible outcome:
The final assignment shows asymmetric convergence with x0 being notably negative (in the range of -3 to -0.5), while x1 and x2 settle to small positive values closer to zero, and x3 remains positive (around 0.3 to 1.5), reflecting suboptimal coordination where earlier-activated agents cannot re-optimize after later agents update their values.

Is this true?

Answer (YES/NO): NO